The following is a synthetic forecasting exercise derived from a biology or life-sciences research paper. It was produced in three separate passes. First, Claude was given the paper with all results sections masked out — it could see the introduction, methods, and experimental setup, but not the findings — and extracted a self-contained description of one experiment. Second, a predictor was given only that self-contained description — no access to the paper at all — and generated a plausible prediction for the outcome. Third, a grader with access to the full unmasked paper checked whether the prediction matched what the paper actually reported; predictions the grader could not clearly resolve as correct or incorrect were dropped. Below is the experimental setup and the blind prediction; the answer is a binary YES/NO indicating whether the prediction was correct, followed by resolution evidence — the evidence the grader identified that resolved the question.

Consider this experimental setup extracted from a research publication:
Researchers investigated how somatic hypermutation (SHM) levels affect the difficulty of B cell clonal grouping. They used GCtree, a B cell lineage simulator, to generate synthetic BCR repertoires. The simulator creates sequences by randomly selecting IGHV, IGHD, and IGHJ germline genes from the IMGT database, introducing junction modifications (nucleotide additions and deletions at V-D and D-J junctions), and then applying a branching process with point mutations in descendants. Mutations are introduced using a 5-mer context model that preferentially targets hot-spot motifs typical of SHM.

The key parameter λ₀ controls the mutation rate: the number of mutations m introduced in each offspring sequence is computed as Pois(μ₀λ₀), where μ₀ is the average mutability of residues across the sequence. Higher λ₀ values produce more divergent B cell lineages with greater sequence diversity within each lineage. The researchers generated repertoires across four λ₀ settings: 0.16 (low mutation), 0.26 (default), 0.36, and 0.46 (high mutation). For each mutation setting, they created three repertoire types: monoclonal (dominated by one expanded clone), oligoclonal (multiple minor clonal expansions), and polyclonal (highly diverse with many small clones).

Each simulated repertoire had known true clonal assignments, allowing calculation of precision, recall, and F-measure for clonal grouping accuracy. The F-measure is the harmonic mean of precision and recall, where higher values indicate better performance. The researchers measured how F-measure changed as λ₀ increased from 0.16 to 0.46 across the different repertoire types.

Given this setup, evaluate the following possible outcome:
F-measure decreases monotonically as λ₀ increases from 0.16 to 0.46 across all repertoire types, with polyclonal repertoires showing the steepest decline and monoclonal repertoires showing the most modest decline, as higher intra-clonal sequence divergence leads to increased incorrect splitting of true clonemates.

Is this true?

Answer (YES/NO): NO